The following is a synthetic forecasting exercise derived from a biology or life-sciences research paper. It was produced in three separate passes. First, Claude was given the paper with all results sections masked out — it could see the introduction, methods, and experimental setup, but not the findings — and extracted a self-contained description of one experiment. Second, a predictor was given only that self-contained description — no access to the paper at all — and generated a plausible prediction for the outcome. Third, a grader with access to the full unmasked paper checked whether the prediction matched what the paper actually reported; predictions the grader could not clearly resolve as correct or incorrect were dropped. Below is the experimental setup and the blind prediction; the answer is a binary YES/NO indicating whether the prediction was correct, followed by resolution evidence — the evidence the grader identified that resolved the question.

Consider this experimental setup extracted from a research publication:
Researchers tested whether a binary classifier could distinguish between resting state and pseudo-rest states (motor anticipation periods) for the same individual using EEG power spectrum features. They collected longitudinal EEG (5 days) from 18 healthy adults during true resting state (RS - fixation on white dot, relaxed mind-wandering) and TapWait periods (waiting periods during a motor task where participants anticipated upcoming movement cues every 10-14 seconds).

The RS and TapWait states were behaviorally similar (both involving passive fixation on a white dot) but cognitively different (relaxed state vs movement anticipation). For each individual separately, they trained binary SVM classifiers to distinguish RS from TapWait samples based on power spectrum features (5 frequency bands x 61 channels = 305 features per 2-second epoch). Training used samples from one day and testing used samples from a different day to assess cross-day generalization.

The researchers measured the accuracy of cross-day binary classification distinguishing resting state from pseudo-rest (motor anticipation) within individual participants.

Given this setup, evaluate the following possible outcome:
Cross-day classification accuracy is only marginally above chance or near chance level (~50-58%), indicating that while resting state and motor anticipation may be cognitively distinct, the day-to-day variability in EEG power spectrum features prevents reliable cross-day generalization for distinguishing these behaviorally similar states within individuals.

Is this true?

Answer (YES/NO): NO